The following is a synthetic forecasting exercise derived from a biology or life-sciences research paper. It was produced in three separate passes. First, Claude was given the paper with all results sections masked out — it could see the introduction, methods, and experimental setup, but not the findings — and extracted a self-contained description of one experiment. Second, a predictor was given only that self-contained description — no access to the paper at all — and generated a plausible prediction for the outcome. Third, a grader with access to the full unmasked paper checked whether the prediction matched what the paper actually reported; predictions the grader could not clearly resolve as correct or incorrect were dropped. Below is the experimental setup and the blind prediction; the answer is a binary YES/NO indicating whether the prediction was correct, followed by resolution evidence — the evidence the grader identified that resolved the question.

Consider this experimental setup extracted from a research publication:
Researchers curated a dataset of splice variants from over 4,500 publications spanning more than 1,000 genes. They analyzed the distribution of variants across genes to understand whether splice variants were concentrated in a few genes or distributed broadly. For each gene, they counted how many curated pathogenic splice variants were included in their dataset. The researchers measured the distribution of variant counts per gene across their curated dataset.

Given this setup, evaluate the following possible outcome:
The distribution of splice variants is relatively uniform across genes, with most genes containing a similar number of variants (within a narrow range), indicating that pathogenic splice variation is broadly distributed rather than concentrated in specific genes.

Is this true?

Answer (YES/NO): NO